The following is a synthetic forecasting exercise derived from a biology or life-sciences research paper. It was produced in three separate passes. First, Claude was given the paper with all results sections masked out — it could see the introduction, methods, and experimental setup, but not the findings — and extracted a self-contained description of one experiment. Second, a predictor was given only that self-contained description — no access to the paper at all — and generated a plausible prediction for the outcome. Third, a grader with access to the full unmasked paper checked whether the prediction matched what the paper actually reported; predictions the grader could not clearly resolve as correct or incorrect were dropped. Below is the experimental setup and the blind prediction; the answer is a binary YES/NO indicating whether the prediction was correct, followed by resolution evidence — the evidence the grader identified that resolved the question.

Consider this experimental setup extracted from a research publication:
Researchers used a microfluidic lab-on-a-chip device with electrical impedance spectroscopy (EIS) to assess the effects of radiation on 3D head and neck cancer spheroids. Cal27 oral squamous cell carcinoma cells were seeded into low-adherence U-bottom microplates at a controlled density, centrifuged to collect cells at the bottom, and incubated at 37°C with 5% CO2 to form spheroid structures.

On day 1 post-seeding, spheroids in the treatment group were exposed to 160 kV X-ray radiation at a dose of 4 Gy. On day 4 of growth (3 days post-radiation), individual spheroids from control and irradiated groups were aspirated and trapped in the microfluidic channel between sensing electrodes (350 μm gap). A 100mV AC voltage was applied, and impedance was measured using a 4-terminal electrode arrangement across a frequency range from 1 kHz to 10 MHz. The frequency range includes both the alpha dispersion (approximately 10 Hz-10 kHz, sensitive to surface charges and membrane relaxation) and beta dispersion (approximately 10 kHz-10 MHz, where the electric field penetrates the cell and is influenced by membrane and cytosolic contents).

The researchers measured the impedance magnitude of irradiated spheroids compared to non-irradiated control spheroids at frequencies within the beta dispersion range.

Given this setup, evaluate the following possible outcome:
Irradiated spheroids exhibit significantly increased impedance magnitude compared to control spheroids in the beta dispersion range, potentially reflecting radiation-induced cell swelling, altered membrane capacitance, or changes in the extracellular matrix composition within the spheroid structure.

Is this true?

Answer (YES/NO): NO